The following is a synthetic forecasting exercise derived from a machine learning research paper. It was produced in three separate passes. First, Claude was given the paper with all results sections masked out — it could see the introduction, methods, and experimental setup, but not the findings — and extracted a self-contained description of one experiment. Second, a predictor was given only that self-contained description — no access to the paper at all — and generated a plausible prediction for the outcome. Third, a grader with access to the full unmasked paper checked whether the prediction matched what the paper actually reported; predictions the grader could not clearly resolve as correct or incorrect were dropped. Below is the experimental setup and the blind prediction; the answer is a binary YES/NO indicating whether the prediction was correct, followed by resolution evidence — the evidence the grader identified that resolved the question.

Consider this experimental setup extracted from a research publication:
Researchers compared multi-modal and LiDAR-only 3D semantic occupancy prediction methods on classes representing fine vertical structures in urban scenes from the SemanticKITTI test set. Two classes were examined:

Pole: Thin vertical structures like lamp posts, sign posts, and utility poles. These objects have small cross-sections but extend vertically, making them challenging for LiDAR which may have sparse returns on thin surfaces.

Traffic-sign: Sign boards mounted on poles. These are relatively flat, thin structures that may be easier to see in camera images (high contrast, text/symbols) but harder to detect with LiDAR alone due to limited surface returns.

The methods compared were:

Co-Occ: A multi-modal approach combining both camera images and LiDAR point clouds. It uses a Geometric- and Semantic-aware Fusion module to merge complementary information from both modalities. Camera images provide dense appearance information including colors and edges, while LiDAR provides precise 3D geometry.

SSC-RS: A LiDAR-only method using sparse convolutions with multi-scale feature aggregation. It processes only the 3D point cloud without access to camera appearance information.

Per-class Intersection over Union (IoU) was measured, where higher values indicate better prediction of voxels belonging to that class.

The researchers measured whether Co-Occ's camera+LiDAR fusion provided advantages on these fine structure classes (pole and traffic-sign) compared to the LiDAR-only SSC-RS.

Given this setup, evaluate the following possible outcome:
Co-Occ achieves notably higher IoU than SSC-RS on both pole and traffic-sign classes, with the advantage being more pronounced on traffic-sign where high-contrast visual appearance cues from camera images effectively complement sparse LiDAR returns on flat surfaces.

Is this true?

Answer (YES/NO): YES